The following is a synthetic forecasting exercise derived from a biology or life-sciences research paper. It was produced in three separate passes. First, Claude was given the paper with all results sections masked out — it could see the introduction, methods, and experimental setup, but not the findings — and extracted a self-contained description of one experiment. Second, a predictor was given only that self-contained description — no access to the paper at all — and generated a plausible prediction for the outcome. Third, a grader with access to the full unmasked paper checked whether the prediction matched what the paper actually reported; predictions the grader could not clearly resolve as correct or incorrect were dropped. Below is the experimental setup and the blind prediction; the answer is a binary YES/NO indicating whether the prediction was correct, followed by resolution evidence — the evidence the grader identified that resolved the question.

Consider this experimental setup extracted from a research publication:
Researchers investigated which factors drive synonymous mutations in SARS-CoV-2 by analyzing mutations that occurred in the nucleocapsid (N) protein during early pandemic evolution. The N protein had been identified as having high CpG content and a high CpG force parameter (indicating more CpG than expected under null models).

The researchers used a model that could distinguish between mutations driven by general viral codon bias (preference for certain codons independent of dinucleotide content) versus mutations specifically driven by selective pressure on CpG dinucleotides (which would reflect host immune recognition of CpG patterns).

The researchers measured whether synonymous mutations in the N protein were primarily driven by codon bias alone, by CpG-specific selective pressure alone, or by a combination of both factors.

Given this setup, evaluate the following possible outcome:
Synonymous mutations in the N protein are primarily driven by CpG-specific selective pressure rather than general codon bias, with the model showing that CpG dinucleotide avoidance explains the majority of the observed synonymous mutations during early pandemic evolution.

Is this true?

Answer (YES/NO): NO